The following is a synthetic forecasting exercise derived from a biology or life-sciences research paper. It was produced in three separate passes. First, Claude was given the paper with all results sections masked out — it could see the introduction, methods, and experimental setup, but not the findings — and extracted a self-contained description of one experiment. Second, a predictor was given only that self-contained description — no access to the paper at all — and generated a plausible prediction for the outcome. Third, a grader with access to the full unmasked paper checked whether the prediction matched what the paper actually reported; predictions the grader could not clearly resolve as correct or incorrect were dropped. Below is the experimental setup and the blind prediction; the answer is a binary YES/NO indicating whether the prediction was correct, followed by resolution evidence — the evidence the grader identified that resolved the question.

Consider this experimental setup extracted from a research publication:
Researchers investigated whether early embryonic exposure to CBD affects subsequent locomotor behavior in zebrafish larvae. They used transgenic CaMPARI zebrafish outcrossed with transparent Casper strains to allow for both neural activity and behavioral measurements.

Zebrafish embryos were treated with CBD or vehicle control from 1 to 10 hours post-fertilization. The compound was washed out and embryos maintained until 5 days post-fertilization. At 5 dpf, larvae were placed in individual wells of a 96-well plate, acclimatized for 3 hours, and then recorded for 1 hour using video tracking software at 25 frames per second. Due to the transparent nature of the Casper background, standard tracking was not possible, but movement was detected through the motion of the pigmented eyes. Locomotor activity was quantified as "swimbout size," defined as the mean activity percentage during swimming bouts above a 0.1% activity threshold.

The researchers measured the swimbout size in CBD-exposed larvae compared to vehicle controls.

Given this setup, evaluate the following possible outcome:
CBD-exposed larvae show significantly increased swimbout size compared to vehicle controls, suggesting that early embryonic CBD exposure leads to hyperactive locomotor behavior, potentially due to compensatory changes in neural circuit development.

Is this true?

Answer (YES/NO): NO